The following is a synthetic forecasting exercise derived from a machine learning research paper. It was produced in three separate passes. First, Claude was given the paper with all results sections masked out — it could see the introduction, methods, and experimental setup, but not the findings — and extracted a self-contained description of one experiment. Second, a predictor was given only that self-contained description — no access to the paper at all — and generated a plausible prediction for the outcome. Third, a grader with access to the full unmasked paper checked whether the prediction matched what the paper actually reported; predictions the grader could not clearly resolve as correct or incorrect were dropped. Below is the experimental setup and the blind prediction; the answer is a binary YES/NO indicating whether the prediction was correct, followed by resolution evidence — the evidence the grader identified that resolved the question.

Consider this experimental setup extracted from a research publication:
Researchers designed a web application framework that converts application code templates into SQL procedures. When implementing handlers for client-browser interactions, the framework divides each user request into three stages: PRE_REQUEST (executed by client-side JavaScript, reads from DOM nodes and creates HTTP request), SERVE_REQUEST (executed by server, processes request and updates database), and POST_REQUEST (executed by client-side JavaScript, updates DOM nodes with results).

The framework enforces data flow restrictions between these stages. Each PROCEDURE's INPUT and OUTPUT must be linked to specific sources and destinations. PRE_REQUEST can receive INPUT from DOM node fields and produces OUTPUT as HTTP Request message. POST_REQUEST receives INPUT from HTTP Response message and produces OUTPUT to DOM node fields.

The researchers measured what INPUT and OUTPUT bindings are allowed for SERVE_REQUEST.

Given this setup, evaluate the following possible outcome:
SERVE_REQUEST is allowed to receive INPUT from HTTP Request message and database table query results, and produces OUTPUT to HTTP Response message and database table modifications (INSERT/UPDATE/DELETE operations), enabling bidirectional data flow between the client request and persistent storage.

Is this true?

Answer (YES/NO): NO